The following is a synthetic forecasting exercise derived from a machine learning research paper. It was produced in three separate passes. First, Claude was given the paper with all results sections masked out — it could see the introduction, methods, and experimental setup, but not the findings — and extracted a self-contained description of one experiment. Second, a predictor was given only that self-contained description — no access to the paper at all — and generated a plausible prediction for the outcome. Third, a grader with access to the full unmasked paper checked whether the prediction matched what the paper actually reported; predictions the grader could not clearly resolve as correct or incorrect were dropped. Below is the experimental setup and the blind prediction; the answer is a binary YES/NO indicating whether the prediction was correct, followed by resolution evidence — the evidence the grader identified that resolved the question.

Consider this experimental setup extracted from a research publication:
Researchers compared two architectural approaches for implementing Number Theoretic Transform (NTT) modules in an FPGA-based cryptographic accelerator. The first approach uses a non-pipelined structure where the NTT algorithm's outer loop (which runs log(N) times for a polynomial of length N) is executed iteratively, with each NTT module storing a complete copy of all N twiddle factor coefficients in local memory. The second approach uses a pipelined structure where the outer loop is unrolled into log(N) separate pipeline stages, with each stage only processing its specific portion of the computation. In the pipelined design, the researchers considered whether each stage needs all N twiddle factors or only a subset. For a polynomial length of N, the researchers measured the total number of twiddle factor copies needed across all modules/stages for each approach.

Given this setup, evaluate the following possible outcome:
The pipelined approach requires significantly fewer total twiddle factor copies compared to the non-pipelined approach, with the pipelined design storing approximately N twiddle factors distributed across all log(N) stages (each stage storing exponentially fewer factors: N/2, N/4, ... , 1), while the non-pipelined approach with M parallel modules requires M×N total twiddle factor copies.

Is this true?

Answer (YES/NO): NO